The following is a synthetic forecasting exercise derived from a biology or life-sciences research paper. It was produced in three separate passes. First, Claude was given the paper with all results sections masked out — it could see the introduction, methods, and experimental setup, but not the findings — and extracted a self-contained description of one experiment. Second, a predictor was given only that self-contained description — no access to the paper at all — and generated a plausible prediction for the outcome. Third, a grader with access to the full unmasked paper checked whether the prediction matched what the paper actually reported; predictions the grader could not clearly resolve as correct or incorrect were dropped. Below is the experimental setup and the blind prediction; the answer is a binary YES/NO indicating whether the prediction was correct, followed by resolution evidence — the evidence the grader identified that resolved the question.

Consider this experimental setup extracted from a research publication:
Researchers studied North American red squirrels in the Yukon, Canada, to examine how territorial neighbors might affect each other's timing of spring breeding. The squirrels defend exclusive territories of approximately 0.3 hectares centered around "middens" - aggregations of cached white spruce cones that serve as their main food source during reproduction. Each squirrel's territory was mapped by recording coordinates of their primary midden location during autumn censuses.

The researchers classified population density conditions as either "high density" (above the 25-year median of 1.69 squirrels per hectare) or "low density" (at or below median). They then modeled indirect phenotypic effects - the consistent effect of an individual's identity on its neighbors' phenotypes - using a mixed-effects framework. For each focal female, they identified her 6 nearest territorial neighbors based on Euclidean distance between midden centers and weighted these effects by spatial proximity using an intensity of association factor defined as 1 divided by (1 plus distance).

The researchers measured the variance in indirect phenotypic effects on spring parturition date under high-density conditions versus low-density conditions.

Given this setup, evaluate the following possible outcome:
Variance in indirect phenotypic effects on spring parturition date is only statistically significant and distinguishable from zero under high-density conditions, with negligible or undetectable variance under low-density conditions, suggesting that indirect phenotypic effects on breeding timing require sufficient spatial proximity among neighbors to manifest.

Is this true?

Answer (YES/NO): YES